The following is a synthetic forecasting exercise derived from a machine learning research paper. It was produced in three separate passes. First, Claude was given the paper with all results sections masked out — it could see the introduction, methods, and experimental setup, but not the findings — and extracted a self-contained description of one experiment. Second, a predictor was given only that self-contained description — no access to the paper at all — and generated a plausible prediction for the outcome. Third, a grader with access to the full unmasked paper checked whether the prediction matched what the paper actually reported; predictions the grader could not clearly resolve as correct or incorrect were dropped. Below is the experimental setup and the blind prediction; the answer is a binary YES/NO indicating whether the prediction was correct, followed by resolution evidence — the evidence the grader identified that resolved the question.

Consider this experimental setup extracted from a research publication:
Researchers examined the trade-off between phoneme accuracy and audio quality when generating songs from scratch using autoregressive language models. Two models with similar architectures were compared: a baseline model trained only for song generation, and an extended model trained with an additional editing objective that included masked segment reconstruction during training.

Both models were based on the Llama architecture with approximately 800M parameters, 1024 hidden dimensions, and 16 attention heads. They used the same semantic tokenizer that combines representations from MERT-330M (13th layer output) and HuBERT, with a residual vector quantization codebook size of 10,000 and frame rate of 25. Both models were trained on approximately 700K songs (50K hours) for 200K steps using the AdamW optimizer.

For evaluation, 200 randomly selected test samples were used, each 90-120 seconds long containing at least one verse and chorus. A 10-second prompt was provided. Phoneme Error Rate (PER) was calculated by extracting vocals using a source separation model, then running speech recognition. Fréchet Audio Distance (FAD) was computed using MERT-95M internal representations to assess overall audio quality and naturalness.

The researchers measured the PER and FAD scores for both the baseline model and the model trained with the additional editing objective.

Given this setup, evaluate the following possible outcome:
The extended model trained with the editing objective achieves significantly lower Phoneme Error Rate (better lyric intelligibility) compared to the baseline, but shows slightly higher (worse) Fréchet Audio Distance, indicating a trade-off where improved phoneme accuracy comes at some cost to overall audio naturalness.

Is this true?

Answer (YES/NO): NO